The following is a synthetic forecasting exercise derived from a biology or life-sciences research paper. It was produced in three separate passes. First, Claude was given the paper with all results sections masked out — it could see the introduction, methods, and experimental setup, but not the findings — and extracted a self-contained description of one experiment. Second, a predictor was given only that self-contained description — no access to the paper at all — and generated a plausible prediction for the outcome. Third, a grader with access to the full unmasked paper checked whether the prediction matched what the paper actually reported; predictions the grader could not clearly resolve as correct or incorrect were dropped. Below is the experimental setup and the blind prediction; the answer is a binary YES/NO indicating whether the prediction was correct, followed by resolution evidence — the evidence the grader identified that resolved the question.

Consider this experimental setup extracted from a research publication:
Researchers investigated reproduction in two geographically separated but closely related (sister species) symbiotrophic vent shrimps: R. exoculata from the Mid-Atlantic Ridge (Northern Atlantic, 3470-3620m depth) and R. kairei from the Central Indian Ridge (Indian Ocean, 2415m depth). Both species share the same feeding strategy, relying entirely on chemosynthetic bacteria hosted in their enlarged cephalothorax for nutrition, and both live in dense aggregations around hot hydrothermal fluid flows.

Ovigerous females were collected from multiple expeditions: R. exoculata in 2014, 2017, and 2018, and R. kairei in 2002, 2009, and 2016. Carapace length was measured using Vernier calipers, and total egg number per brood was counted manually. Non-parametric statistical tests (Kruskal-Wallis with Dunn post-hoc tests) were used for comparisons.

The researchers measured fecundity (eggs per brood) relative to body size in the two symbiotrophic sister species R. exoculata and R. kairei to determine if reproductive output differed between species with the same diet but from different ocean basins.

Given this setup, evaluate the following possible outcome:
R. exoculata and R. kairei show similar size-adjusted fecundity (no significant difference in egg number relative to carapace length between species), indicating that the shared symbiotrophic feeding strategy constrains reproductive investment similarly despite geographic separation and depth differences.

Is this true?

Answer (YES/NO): YES